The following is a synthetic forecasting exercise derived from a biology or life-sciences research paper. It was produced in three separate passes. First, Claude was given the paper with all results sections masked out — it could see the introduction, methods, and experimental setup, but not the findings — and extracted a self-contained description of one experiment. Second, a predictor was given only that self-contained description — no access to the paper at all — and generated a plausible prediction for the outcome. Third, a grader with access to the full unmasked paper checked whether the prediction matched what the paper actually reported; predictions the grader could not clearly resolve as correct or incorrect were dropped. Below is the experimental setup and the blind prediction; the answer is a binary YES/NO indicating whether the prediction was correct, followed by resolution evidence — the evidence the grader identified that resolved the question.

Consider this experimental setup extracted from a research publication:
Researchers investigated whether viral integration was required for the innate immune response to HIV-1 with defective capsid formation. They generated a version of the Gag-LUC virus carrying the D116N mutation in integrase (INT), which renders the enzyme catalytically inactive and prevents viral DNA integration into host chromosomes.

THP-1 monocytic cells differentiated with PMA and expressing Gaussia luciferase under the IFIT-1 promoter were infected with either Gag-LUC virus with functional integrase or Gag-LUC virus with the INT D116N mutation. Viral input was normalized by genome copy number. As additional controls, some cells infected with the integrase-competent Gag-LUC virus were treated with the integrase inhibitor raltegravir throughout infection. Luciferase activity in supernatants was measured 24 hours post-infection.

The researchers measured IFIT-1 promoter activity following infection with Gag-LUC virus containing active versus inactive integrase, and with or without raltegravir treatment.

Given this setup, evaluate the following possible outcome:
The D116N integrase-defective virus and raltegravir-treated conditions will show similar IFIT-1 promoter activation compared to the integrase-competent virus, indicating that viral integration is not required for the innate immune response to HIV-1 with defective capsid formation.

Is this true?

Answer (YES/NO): YES